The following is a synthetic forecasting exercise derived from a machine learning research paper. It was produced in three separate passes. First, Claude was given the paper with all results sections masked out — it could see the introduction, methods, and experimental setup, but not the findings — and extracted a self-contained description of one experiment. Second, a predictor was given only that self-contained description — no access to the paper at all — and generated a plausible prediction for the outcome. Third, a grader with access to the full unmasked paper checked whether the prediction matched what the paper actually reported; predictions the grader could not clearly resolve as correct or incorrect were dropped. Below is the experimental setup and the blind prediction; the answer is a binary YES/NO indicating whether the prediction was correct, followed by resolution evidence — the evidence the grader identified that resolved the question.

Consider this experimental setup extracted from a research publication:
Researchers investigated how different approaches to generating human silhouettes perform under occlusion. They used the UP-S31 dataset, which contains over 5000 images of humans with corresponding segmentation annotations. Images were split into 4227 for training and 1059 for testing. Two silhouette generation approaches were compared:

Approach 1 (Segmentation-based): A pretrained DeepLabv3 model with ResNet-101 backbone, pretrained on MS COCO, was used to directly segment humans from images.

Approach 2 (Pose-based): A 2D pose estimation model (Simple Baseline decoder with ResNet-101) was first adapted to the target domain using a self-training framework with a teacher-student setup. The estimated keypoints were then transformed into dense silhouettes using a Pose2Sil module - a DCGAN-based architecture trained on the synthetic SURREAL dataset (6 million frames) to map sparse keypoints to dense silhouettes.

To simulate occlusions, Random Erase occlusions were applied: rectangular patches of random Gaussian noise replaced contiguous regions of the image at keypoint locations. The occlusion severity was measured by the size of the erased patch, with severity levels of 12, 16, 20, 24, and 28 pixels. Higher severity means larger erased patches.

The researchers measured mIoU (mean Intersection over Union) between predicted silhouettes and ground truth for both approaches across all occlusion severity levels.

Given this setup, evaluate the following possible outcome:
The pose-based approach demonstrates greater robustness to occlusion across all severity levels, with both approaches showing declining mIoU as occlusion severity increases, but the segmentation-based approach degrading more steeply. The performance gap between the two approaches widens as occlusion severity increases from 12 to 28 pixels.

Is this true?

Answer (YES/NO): YES